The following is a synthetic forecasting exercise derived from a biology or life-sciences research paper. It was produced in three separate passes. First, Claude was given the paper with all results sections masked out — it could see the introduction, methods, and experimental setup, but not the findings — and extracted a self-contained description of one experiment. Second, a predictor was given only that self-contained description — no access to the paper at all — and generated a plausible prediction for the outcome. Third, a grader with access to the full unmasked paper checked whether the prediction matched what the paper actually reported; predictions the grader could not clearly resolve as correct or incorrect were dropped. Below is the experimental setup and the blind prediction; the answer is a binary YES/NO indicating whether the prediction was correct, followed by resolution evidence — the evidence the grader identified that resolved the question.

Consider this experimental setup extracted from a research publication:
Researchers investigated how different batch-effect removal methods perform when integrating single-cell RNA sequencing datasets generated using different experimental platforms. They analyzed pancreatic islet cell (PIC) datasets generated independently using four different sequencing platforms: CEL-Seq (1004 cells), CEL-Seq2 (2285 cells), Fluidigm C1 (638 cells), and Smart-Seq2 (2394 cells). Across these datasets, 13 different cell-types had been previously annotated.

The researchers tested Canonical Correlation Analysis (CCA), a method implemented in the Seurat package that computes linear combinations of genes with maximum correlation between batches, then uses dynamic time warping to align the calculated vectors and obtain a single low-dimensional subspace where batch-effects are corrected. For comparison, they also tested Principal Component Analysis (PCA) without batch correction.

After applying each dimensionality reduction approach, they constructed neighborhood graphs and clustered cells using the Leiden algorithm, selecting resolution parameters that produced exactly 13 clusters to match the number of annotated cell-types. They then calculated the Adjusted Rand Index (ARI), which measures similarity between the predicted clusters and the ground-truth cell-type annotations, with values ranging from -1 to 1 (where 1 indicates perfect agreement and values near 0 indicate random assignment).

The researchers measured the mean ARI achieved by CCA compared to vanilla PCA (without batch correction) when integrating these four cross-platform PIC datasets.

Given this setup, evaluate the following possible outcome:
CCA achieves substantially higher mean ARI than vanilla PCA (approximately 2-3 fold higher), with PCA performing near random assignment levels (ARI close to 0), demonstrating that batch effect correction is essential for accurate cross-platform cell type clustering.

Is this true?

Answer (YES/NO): NO